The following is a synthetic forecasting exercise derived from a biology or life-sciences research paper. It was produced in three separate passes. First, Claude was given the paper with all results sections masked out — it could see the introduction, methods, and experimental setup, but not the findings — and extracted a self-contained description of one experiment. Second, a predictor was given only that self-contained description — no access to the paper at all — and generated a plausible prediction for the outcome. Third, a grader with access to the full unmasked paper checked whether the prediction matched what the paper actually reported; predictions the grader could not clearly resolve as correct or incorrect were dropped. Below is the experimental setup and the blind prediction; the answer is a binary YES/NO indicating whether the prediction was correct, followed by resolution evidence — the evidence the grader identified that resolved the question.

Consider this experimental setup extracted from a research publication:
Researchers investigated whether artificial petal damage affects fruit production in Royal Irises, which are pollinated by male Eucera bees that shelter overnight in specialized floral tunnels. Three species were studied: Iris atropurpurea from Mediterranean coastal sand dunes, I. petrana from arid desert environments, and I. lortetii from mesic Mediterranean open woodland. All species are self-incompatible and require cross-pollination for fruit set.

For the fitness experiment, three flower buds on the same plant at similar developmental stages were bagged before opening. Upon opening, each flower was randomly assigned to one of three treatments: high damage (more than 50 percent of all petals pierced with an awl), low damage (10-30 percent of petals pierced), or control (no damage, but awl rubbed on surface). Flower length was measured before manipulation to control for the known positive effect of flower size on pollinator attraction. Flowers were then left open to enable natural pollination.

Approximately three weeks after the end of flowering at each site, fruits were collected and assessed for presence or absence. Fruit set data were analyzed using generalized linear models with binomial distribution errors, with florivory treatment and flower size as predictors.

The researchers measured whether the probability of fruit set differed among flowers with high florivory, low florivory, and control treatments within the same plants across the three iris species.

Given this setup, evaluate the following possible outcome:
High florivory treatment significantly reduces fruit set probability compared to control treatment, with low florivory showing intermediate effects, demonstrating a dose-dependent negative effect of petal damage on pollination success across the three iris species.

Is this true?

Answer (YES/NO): NO